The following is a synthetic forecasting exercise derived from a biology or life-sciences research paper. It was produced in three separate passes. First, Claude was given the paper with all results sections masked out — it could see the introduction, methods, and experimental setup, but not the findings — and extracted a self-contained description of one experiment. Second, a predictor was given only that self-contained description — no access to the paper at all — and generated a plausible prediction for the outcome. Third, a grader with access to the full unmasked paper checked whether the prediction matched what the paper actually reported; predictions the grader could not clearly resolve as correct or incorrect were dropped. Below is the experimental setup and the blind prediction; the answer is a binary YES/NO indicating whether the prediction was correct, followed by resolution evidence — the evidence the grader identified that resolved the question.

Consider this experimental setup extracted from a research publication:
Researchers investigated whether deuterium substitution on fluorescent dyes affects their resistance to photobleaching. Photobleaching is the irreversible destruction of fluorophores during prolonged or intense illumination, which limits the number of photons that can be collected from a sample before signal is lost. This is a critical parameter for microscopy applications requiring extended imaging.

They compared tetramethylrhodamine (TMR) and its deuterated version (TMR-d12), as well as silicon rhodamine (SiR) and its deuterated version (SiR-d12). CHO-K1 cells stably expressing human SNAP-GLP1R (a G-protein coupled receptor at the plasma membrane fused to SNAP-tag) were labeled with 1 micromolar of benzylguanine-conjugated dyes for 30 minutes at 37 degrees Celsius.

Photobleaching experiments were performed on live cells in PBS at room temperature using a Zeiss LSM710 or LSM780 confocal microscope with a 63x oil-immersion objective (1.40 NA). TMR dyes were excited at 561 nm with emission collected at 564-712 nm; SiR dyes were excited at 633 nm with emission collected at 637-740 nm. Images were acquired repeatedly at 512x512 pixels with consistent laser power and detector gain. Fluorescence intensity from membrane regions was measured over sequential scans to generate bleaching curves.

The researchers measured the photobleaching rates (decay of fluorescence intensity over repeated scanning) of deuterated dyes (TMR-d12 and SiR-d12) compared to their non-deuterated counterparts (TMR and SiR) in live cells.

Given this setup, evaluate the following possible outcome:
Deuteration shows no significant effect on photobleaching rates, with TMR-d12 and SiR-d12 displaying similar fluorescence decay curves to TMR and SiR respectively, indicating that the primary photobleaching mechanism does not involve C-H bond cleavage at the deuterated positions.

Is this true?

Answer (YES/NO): NO